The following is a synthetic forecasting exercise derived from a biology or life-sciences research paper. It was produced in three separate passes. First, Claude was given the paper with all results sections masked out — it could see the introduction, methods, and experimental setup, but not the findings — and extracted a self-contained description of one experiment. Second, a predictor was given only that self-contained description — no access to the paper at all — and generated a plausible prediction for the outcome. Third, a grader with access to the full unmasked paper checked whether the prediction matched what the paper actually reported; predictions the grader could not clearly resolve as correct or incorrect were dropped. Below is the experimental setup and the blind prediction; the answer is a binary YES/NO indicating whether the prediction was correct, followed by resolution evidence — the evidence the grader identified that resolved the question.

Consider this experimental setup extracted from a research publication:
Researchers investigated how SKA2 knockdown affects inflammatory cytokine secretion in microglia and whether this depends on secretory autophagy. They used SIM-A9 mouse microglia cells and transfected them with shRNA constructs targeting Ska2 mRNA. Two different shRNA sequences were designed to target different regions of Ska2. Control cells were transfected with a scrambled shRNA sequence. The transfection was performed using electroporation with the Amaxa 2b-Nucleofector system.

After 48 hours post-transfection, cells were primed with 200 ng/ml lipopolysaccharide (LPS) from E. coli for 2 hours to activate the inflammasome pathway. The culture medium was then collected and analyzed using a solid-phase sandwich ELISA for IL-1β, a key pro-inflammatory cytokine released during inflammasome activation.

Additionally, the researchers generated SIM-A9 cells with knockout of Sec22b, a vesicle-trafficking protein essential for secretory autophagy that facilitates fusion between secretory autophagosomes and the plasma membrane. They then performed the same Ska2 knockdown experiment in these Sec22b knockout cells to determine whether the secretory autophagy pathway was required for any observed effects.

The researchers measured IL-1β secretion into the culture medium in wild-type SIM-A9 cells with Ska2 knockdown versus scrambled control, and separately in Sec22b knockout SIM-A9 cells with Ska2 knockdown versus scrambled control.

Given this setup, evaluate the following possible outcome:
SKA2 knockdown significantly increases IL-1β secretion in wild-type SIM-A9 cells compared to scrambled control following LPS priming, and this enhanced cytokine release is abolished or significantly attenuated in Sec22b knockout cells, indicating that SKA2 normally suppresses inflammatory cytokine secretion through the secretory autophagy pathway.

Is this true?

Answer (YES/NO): YES